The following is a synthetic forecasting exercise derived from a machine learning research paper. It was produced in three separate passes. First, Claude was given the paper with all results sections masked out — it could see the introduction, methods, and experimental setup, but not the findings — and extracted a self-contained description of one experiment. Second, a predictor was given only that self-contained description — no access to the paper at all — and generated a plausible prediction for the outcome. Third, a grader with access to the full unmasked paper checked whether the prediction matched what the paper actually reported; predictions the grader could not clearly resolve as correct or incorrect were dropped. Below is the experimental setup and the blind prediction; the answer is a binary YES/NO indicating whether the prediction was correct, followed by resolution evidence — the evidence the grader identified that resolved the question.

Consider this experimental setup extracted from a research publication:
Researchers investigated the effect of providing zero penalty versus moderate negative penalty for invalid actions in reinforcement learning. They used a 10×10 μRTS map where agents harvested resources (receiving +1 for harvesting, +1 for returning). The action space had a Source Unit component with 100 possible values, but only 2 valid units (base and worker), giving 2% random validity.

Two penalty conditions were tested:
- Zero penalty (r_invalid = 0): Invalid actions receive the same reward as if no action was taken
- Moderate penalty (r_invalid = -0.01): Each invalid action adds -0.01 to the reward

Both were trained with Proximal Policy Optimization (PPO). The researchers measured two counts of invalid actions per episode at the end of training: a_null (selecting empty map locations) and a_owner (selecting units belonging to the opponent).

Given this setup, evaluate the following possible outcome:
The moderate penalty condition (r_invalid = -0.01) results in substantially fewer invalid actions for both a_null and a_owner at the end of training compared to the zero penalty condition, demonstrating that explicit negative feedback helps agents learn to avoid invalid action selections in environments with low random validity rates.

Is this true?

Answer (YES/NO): YES